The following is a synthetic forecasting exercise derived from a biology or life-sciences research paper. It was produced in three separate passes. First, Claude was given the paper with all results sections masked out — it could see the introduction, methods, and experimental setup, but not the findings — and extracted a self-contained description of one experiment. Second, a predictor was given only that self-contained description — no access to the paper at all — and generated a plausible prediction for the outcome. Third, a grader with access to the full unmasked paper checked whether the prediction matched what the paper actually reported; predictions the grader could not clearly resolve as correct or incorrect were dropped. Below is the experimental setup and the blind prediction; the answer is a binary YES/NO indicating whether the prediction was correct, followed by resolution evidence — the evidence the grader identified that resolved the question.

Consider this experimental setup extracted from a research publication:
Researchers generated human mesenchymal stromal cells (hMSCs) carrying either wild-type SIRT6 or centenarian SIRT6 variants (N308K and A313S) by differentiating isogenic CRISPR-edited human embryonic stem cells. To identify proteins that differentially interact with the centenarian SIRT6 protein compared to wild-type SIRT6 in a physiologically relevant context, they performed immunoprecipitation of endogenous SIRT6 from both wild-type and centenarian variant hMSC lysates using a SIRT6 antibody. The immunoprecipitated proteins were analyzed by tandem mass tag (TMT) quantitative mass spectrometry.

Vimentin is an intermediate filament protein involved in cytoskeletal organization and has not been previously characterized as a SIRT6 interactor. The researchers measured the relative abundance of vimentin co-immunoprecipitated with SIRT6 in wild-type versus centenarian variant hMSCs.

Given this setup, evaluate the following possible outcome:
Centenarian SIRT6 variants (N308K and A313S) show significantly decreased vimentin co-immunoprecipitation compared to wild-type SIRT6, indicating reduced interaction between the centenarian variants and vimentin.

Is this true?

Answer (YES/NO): YES